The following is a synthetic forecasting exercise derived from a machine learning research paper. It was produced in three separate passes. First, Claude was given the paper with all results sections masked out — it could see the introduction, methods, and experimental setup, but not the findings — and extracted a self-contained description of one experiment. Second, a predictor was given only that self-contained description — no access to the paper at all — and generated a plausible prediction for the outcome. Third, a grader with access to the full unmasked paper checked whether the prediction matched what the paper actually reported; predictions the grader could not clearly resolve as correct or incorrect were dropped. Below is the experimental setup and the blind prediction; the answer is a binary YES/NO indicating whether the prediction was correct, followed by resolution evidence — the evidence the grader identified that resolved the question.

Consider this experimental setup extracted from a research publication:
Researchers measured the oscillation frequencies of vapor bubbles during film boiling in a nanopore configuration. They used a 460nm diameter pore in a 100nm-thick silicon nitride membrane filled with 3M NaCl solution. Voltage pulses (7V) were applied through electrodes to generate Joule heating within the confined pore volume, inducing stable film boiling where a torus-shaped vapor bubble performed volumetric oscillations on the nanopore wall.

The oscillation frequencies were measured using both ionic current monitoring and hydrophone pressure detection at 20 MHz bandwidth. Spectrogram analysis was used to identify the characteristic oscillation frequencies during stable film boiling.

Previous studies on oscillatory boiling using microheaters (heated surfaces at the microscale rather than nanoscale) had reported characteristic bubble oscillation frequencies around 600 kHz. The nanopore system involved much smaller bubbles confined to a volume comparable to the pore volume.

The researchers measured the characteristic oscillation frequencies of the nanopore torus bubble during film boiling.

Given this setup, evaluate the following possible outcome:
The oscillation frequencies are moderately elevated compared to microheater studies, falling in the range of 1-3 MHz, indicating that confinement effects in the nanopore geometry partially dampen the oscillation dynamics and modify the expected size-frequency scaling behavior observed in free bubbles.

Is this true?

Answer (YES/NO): NO